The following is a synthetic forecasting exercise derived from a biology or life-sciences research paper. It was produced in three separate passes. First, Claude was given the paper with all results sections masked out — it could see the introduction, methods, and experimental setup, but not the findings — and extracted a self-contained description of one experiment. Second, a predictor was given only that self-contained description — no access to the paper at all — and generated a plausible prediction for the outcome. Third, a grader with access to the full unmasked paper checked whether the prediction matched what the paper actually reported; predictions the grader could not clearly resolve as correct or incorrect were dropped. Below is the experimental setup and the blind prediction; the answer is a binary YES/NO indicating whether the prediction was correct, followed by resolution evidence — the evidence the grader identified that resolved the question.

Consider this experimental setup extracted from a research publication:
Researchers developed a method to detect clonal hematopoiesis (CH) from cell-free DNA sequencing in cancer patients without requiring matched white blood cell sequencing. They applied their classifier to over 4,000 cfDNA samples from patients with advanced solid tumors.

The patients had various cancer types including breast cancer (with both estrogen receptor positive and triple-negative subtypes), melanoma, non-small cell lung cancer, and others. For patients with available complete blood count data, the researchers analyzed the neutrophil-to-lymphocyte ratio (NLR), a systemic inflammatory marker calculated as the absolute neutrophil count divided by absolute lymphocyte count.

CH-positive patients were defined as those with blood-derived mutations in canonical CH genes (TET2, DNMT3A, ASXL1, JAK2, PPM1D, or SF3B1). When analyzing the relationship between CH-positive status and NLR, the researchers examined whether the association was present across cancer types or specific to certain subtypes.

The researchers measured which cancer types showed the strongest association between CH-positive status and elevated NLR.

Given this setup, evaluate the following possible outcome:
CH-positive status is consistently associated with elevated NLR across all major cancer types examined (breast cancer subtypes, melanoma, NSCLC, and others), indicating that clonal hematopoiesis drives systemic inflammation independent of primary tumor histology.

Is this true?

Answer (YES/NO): NO